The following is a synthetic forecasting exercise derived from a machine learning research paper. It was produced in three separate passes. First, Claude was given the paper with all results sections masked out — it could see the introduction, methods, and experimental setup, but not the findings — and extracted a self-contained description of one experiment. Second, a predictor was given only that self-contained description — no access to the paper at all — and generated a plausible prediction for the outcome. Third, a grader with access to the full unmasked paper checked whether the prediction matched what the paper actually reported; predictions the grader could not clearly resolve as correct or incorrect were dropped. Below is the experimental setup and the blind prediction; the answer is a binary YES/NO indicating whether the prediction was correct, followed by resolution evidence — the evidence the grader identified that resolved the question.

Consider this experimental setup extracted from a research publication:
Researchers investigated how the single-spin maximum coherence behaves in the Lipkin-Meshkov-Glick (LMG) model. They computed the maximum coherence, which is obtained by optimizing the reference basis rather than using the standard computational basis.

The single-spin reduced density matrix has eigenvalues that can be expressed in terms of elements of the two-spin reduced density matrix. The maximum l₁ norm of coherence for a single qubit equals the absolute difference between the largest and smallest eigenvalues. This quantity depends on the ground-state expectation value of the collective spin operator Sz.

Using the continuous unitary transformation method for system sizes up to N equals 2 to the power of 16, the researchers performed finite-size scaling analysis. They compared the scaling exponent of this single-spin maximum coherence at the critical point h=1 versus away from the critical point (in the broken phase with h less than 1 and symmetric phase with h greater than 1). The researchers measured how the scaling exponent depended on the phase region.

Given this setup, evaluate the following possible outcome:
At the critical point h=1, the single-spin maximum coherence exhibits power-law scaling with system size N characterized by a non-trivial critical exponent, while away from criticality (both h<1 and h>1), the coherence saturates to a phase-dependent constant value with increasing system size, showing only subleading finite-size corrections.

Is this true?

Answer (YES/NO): YES